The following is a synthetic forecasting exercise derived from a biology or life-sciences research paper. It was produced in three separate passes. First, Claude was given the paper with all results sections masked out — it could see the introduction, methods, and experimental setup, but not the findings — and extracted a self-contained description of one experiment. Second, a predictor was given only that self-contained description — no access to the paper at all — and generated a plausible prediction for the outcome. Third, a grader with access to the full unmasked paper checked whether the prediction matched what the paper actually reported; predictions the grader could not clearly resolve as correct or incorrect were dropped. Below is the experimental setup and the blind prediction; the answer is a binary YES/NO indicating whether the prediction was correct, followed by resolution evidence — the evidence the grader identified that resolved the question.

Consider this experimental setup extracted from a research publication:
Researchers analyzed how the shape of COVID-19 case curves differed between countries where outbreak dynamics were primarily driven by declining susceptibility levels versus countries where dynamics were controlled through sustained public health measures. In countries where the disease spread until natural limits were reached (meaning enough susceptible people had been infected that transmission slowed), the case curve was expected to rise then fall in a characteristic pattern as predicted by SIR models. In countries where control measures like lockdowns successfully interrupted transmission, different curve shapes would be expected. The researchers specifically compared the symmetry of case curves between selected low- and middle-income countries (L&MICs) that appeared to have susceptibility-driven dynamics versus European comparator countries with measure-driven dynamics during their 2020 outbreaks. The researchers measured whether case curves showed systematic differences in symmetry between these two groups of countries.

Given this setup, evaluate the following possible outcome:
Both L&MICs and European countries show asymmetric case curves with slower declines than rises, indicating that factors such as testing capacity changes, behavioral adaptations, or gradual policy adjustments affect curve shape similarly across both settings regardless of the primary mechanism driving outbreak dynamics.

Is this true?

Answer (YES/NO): NO